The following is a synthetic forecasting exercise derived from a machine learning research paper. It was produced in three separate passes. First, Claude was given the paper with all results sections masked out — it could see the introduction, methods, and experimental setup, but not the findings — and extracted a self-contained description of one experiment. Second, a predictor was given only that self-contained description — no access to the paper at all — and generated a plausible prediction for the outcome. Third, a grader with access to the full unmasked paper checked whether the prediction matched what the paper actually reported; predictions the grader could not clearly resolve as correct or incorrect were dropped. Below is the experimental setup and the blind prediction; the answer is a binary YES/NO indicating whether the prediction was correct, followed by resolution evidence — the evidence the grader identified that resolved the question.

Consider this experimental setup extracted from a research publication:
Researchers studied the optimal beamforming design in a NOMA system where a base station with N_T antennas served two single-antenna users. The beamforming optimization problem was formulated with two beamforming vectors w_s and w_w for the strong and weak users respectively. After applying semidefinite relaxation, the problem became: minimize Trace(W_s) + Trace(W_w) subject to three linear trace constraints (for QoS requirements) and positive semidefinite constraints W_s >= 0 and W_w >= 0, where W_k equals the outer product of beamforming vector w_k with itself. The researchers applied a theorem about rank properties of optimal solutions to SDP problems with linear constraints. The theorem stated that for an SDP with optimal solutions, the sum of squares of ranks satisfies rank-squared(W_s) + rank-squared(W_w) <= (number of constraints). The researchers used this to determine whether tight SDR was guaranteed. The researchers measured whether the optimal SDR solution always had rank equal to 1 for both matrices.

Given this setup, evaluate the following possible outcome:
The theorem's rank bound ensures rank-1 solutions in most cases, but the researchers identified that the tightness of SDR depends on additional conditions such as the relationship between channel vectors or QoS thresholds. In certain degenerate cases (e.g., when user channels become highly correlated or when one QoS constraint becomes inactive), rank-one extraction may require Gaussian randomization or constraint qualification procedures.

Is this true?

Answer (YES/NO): NO